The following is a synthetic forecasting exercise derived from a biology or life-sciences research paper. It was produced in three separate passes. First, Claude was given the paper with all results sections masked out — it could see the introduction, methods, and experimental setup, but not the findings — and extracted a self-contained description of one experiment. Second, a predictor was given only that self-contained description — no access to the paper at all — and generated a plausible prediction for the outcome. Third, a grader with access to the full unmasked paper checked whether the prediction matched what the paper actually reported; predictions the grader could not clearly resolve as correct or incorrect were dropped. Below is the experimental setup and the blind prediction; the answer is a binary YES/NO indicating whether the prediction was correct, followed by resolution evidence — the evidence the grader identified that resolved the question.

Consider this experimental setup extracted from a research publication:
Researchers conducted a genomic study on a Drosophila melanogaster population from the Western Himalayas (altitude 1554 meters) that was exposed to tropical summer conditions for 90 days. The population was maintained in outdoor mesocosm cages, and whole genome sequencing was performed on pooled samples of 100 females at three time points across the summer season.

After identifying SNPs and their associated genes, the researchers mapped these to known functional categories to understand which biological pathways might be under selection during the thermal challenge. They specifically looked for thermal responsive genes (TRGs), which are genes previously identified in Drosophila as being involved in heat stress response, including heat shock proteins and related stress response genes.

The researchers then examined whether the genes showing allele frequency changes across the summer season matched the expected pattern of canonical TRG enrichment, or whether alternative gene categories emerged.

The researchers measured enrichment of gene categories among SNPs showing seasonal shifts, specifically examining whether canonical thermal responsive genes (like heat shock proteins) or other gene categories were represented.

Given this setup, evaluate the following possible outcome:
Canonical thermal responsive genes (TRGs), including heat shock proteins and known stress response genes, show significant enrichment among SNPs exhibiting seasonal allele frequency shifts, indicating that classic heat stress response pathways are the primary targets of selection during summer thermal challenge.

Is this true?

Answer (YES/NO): NO